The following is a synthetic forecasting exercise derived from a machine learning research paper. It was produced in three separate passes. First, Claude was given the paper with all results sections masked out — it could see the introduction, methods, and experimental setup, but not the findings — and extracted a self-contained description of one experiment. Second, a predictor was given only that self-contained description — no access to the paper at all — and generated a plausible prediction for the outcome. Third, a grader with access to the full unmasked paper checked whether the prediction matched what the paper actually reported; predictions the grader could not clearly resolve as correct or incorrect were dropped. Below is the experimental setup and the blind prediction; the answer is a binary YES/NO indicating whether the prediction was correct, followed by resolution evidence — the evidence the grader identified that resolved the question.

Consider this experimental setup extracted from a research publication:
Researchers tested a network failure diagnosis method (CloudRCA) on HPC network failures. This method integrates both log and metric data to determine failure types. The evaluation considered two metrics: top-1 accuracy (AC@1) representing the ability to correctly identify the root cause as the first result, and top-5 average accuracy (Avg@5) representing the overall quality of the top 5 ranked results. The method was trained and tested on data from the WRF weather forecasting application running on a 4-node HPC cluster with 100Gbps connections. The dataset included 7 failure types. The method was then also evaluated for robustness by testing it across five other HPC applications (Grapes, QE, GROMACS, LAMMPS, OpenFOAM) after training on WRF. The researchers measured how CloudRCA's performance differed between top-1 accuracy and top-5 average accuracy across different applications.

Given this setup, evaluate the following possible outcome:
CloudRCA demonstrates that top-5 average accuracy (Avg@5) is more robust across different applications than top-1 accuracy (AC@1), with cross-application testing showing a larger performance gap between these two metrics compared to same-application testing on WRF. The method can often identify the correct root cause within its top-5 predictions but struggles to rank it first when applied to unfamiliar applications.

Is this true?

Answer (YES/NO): YES